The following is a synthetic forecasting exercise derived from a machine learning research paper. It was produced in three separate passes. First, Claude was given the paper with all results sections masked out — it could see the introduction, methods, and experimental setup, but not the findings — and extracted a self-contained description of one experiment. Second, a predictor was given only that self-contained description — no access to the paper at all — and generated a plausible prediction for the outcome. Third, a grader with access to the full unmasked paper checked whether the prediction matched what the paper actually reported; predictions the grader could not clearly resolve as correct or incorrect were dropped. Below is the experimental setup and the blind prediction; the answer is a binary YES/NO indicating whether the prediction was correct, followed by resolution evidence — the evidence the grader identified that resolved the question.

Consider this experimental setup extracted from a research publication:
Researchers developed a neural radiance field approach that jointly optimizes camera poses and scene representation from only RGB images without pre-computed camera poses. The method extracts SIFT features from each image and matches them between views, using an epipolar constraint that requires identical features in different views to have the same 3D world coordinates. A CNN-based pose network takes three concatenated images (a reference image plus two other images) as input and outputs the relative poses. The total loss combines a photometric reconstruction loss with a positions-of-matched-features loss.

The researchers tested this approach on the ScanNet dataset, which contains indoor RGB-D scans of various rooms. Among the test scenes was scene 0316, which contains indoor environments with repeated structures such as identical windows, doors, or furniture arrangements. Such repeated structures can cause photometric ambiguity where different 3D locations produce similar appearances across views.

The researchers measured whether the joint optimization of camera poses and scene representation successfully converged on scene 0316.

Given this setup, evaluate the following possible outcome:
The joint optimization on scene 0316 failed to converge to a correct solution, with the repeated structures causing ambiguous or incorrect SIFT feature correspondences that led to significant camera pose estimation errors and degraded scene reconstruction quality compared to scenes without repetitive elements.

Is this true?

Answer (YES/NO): NO